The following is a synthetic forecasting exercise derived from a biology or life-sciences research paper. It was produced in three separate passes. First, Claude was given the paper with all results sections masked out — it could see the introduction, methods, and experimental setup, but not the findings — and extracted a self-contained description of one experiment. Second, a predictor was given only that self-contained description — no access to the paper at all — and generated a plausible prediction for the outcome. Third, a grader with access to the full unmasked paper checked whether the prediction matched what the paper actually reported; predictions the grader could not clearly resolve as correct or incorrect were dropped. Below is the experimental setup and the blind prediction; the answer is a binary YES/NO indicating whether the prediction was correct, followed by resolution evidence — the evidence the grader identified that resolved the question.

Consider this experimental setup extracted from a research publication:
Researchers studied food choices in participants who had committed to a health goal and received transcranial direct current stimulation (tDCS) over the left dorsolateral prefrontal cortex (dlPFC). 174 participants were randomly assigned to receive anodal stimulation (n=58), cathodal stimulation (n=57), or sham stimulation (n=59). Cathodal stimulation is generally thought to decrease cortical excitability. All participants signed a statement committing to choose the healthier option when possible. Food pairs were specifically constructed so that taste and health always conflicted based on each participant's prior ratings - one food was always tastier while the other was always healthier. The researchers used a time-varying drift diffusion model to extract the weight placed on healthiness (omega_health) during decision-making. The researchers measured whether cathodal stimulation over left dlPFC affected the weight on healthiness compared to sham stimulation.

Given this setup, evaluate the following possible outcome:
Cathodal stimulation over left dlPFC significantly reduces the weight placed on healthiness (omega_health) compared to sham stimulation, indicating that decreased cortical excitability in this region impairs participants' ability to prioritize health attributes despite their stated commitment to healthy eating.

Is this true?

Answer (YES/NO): NO